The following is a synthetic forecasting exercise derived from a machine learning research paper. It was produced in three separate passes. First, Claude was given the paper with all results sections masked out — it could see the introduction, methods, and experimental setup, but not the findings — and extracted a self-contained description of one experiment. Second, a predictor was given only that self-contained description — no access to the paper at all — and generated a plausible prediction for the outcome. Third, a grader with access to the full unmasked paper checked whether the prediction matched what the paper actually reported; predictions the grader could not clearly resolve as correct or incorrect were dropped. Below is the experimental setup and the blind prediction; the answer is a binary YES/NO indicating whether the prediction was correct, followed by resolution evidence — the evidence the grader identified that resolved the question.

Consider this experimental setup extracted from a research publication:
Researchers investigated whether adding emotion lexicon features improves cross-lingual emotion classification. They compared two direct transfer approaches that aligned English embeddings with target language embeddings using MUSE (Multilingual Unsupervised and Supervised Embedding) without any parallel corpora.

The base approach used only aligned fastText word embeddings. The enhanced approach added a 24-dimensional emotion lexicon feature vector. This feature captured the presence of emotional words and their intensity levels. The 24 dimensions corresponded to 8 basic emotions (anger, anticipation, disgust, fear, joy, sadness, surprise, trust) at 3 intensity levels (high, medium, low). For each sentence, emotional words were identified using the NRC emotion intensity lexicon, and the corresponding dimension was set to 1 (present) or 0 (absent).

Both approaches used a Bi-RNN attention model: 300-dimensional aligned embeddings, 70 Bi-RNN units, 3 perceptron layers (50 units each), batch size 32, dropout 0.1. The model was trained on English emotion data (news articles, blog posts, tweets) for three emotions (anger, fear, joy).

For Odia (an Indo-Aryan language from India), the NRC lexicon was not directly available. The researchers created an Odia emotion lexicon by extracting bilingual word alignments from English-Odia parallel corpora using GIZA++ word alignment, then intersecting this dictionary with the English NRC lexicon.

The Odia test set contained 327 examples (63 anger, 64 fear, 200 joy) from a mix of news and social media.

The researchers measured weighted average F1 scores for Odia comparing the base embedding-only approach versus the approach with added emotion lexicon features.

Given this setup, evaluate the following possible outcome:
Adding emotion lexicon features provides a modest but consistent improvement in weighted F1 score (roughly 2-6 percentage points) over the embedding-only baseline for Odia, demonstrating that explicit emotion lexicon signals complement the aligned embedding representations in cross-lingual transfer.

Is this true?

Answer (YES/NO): NO